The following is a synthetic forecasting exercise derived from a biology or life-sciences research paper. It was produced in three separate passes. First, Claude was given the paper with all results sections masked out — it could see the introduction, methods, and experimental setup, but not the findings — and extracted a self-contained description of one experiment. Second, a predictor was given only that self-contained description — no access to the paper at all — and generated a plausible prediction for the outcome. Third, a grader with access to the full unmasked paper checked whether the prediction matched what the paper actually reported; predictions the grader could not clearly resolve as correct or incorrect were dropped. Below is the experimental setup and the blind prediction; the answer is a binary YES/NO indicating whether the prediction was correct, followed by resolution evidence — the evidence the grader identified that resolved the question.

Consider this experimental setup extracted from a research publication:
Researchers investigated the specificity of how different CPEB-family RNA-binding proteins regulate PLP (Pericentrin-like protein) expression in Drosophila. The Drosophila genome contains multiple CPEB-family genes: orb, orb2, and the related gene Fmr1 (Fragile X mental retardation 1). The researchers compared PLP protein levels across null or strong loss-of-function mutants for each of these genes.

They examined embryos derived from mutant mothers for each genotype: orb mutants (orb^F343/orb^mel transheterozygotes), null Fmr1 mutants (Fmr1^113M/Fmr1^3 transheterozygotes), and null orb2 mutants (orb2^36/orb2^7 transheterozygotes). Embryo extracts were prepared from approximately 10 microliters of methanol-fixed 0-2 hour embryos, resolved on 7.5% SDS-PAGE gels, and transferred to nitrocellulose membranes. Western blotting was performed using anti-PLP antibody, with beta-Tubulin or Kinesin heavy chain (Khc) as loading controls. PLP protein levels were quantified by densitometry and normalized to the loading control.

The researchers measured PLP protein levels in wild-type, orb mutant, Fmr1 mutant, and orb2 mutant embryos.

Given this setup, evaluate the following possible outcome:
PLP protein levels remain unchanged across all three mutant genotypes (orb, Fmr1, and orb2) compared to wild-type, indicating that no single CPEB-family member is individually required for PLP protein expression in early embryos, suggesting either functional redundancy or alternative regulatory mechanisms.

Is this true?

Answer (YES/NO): NO